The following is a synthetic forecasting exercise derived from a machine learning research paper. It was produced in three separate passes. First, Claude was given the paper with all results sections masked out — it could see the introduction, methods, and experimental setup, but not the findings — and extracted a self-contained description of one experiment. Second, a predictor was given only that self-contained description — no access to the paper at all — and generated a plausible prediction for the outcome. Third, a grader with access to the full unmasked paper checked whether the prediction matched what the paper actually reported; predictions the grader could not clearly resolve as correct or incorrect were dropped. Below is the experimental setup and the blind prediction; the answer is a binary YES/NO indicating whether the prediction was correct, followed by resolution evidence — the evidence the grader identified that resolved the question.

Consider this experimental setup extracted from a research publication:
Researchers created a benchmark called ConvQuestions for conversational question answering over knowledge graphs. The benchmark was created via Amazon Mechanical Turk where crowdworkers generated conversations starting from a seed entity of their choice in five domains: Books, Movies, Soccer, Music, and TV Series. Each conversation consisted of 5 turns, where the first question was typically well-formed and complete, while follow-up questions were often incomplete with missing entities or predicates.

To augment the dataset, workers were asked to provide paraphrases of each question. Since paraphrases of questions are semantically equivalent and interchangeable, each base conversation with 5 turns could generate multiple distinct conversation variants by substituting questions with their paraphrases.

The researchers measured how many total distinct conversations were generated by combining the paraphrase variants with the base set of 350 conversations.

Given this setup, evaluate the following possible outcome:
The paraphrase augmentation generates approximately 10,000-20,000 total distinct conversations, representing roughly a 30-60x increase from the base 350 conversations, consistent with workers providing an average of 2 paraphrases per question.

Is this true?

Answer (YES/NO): NO